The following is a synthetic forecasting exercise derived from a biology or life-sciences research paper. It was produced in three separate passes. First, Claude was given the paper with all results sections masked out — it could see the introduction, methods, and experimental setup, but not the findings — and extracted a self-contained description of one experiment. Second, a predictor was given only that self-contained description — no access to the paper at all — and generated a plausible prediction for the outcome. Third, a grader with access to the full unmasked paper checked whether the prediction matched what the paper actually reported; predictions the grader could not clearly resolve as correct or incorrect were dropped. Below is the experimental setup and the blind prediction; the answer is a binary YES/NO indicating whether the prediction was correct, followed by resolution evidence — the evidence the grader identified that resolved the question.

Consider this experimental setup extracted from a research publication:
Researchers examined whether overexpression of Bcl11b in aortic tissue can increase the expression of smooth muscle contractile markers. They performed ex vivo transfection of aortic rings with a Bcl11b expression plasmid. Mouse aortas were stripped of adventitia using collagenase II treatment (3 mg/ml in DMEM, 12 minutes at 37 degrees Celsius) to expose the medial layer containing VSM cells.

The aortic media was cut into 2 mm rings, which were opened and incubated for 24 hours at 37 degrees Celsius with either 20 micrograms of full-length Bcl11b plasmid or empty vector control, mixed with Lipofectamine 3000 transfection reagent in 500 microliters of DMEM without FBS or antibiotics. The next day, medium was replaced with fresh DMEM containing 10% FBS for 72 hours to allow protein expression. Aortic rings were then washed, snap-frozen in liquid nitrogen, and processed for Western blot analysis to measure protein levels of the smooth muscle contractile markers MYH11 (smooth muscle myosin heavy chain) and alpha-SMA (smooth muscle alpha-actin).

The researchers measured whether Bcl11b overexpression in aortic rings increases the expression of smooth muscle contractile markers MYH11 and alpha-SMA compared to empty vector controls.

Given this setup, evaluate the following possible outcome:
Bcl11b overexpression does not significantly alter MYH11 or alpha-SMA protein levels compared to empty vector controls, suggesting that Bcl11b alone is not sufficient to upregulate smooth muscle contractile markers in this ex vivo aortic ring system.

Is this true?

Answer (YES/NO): NO